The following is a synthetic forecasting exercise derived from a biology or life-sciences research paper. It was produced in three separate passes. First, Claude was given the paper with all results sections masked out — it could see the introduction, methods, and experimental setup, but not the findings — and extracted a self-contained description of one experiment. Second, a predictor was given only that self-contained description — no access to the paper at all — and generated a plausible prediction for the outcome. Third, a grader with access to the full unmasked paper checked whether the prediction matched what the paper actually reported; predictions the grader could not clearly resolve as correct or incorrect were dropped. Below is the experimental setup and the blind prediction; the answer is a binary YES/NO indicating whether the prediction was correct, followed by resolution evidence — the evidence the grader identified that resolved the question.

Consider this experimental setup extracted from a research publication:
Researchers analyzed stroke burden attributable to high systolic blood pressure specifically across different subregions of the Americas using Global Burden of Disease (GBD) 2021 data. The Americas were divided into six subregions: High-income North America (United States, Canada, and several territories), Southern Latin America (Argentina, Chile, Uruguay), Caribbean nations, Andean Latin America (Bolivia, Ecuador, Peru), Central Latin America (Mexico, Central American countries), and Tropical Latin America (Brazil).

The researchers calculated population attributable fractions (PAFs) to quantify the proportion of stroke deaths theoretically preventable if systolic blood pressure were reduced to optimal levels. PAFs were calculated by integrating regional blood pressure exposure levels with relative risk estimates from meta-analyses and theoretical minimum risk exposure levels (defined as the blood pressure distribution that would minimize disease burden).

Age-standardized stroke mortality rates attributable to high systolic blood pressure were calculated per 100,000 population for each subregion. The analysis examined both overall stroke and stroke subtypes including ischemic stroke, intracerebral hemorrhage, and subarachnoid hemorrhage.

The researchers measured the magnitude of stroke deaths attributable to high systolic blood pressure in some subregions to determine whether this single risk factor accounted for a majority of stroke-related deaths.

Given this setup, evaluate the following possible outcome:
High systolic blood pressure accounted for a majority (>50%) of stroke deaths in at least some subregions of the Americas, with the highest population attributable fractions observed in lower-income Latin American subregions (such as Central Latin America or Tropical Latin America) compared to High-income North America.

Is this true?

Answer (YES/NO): NO